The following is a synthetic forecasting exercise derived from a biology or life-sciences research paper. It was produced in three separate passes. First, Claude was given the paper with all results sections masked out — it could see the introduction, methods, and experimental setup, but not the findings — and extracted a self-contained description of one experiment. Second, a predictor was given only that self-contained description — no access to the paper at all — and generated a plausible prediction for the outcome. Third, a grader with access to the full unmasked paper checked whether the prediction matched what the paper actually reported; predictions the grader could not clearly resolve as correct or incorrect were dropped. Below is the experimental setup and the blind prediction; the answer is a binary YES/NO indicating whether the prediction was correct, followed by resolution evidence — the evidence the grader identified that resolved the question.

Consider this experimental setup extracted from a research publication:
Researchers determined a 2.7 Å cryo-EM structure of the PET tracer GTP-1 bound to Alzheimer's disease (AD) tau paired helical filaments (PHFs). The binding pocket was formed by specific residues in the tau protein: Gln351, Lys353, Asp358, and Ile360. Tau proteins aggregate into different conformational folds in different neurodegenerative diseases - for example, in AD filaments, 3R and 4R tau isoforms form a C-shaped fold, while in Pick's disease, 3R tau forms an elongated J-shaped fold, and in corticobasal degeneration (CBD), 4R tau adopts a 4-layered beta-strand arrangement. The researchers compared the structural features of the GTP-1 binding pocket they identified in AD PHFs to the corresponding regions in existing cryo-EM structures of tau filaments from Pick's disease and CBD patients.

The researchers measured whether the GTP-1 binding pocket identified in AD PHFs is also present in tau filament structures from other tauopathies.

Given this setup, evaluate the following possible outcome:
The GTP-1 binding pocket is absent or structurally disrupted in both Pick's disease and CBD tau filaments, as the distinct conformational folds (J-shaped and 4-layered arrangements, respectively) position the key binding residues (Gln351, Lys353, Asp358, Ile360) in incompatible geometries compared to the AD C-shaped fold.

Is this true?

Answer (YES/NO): YES